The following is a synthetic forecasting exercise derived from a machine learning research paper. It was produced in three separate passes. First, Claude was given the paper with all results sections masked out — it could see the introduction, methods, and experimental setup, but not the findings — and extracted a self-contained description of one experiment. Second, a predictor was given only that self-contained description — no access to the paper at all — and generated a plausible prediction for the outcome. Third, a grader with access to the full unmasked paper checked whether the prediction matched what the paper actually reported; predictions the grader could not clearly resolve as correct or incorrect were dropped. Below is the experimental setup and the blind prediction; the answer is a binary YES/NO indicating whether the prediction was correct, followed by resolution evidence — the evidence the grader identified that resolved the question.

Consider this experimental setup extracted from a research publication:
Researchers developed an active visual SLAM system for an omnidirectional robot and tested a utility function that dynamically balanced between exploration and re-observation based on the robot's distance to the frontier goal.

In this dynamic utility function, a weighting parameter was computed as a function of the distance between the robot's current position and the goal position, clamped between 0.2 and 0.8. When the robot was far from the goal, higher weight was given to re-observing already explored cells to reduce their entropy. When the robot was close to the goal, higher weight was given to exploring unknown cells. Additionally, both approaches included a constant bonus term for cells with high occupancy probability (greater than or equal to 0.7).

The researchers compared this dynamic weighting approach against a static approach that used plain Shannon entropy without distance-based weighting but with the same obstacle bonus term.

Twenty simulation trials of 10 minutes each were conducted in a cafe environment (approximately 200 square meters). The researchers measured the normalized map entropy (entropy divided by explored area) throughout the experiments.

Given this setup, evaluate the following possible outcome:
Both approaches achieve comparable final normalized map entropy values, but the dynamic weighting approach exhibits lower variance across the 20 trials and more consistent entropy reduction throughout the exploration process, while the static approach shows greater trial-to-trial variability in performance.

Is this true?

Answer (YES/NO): NO